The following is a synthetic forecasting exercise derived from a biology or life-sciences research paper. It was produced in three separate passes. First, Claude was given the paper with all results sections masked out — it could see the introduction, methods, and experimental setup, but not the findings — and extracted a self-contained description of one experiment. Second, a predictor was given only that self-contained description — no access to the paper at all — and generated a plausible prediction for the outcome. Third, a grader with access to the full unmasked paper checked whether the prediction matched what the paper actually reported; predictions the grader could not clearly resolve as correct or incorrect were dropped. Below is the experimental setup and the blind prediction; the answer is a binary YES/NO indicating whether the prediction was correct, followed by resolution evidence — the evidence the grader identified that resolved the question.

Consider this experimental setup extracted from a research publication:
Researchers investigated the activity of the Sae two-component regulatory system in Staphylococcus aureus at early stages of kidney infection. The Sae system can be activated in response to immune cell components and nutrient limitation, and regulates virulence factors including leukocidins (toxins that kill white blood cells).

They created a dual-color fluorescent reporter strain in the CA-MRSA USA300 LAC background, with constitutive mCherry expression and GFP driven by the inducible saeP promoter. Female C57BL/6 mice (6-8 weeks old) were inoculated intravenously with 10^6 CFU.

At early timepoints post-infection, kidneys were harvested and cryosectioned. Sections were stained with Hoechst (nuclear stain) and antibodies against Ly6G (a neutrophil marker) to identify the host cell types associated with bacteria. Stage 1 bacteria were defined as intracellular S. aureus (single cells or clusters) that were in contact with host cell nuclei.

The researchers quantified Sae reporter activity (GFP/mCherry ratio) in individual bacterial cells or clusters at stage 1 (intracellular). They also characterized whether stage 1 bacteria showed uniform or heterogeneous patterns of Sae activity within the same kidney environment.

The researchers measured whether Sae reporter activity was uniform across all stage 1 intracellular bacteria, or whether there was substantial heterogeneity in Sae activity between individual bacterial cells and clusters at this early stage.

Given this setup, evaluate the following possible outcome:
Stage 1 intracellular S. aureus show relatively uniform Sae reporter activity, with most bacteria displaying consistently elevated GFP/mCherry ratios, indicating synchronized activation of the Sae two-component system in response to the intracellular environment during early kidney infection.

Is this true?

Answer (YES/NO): NO